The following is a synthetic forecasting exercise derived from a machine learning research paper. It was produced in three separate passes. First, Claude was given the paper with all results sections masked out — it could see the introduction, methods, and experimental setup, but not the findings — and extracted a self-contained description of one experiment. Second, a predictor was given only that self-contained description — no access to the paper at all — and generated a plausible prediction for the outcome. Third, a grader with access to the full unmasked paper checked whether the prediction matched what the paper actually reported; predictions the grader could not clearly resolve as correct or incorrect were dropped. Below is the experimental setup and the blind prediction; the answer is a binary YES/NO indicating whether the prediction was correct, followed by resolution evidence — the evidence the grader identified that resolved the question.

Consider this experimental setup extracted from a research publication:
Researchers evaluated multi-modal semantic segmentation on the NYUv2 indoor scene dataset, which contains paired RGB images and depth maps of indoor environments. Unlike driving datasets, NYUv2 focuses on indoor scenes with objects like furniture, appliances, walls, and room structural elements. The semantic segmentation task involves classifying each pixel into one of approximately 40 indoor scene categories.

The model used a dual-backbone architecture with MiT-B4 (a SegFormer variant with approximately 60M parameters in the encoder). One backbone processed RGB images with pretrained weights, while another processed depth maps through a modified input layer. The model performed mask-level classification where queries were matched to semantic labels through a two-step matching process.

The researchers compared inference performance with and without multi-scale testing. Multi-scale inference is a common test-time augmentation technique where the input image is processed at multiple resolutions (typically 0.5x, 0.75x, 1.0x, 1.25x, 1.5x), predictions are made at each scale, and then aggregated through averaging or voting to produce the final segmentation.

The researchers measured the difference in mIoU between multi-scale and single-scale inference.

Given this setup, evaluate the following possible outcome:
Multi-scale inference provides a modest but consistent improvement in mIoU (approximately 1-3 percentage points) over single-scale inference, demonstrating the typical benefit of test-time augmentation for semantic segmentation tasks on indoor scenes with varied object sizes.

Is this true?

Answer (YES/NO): NO